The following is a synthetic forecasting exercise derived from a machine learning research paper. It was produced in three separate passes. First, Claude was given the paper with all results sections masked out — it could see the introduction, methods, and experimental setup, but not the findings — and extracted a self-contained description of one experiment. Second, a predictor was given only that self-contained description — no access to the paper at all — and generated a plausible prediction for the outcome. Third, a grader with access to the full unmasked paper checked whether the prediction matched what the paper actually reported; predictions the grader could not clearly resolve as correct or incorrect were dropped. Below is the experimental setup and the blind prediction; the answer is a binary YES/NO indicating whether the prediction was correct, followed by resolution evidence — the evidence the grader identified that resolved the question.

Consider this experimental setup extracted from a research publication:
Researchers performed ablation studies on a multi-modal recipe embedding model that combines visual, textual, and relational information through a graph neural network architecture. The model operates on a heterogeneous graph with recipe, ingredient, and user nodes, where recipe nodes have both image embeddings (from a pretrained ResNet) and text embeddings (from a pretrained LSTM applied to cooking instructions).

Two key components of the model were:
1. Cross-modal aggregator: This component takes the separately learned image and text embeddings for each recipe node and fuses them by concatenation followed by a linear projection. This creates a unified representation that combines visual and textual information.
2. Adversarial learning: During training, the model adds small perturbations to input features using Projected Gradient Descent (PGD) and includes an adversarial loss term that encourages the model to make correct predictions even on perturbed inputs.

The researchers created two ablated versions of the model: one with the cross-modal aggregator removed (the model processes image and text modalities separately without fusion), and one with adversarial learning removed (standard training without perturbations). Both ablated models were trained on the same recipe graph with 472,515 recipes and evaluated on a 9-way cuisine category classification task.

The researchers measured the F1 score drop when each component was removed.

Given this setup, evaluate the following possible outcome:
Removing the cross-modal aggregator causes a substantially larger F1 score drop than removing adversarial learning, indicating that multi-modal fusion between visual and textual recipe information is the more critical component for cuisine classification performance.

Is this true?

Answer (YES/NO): YES